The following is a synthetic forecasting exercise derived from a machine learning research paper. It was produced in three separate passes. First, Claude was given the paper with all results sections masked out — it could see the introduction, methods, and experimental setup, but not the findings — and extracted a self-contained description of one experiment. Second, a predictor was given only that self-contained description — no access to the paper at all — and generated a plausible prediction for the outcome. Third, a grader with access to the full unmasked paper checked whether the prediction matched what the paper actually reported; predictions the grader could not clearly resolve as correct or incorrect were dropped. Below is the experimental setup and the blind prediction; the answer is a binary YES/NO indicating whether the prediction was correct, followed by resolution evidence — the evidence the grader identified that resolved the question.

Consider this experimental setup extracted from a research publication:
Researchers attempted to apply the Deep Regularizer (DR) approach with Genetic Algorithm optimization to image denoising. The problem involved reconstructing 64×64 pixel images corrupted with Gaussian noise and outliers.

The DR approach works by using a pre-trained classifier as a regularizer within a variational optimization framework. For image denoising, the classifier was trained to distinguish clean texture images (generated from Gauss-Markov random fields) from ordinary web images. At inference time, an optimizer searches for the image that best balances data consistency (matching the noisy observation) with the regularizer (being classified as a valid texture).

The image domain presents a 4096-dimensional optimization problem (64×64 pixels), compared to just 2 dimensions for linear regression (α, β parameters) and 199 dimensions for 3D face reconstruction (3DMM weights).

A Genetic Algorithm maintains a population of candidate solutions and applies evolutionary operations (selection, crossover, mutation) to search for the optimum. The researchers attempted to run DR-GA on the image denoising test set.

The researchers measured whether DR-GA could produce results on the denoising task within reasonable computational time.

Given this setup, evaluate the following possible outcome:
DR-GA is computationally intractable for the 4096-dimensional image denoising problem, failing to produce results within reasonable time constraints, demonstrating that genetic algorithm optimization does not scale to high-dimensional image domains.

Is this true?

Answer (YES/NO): YES